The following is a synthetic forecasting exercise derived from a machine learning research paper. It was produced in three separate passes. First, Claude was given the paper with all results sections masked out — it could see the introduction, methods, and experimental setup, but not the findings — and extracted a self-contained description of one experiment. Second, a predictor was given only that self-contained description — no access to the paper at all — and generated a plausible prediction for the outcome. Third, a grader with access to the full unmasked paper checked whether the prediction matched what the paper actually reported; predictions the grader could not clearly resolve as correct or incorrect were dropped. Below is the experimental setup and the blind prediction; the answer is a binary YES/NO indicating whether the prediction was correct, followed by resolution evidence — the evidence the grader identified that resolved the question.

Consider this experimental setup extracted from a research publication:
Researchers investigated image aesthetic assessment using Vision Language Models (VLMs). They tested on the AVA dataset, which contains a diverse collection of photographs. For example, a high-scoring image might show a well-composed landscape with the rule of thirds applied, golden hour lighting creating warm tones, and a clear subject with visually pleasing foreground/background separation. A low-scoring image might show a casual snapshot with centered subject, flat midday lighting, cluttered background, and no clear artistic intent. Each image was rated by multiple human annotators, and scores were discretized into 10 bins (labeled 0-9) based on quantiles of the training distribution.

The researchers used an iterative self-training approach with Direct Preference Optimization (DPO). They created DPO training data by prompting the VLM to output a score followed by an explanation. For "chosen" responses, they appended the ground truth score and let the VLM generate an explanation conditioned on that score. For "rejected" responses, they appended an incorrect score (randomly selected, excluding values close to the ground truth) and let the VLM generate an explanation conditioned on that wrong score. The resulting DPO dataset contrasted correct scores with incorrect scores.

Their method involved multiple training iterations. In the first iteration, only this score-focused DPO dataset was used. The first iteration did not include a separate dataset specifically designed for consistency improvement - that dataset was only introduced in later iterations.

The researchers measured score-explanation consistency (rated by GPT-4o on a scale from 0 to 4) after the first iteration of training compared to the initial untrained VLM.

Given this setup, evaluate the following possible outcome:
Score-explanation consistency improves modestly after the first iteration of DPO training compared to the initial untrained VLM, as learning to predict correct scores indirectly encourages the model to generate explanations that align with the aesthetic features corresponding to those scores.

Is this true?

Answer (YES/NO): NO